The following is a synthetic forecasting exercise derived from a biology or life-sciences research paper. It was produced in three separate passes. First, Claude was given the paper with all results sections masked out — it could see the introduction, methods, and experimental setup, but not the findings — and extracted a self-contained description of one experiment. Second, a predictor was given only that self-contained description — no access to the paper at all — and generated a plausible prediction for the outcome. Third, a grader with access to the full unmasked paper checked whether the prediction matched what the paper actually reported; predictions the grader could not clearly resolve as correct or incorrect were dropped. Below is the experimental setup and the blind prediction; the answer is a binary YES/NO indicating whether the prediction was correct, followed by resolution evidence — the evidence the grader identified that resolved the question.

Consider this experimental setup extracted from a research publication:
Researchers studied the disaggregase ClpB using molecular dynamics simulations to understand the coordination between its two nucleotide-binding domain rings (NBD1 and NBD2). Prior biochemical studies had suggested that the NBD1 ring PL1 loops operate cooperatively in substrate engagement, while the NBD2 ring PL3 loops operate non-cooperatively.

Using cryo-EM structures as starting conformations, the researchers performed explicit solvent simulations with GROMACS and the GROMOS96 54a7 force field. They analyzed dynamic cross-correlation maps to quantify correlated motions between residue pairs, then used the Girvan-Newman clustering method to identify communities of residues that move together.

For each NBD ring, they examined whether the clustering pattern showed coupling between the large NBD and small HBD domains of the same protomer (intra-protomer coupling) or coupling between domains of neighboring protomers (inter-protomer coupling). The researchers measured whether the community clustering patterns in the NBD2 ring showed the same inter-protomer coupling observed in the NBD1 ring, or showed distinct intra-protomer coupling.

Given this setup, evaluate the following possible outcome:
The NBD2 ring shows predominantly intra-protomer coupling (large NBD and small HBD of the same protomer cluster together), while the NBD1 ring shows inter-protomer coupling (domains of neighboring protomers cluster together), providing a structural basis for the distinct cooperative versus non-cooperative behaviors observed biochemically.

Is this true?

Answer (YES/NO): YES